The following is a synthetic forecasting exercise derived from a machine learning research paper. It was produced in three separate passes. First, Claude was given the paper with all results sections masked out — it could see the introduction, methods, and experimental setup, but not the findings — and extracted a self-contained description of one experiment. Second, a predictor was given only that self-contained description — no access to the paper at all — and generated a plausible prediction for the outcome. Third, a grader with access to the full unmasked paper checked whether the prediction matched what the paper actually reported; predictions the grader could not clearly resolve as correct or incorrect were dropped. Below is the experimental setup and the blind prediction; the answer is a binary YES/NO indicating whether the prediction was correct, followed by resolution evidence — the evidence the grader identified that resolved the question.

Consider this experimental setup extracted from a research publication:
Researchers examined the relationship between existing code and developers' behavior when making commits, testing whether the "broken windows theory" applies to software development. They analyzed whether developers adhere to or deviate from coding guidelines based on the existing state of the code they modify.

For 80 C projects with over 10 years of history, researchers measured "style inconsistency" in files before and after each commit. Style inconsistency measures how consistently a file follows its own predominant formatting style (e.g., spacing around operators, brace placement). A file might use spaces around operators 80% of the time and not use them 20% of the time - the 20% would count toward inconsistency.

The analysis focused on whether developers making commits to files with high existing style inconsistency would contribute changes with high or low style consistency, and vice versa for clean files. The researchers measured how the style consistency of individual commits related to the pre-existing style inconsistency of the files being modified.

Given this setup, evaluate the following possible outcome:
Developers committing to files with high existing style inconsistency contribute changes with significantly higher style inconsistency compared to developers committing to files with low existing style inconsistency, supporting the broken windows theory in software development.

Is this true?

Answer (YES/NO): NO